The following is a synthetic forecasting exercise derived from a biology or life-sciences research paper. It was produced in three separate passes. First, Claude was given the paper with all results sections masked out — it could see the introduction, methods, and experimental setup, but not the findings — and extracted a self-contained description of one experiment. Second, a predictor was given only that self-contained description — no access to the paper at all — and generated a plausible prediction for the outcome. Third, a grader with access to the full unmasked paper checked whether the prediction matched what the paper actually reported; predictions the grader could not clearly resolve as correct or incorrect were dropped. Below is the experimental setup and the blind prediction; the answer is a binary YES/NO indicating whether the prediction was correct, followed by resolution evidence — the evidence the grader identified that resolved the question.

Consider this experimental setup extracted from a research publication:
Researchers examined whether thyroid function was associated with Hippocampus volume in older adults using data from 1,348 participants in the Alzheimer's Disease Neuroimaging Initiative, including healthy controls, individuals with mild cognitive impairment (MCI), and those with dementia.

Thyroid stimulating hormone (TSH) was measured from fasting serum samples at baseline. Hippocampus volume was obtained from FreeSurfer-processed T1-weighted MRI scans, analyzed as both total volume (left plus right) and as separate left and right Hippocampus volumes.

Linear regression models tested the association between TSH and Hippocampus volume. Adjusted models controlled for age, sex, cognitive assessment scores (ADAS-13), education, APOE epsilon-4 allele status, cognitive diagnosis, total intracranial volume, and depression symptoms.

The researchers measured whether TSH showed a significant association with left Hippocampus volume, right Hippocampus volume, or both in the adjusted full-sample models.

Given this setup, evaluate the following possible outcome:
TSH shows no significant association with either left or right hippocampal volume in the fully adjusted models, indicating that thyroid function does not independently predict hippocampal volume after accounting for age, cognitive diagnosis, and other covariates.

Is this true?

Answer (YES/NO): YES